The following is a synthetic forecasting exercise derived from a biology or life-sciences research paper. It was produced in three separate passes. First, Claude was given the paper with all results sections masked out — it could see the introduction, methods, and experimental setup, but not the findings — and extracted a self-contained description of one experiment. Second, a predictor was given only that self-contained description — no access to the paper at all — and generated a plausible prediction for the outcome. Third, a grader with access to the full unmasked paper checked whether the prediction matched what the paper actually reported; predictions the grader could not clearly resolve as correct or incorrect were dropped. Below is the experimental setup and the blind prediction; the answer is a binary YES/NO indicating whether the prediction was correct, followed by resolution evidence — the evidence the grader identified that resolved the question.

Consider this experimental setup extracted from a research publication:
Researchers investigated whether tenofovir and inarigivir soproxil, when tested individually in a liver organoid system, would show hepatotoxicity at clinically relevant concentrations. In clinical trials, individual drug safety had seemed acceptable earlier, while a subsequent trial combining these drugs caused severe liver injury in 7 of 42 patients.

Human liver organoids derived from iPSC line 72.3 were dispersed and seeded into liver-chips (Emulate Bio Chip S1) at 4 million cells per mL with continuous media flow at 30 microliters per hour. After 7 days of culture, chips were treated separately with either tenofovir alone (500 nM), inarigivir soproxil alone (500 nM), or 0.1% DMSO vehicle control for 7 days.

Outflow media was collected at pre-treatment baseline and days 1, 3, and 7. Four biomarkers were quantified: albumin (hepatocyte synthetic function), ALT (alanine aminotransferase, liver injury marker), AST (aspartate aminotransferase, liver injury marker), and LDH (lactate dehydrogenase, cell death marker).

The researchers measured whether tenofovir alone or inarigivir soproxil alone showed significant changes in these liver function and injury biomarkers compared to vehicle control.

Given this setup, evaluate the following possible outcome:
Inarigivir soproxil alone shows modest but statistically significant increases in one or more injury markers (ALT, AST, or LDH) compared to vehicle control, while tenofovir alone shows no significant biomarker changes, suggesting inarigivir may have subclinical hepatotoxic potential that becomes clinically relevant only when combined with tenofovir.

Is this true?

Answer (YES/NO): NO